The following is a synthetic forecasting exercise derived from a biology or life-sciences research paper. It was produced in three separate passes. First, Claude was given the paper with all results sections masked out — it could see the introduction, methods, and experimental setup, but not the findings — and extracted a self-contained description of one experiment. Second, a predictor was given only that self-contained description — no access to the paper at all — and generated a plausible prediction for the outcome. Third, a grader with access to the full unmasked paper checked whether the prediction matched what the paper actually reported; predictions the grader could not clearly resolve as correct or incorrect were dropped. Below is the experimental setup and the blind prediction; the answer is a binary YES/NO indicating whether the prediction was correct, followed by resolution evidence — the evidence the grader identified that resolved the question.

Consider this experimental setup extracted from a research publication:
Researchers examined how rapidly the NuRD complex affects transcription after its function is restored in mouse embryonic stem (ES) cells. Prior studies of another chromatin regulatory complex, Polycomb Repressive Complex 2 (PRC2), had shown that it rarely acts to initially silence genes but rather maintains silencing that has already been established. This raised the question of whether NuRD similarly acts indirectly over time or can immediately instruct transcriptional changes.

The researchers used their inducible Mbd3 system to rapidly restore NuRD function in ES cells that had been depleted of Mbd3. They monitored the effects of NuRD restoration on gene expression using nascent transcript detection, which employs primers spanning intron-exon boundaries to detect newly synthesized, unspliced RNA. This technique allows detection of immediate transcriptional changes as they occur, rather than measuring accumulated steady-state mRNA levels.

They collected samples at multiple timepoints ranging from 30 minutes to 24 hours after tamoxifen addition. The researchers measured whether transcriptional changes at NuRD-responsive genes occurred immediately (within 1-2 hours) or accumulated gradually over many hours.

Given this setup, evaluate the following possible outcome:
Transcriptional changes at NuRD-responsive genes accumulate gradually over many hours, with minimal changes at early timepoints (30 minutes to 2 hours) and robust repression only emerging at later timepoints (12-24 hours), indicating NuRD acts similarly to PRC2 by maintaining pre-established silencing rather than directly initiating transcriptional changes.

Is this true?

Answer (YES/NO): NO